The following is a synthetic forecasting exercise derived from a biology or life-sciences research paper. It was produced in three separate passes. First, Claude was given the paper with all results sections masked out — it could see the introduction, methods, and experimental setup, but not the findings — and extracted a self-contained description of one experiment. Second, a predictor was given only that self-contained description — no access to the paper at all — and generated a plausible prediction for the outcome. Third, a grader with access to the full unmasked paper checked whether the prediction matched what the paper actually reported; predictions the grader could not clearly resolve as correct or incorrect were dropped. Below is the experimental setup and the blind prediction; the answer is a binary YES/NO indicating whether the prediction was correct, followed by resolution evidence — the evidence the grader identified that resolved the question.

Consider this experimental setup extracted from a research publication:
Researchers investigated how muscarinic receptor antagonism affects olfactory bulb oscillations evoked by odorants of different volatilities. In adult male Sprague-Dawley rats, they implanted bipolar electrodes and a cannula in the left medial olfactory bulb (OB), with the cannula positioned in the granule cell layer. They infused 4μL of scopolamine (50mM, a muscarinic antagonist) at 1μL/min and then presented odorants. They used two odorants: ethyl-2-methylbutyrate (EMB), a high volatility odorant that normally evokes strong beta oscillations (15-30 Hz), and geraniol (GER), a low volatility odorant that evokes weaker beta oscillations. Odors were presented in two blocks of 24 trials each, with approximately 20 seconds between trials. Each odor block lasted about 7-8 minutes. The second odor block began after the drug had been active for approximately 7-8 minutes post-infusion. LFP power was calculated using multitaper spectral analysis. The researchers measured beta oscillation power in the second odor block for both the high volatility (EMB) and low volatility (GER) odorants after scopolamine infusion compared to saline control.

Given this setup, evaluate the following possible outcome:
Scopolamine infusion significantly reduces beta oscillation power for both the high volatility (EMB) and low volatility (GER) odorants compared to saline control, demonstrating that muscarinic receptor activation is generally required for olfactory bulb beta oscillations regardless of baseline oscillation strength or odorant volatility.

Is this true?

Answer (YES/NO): NO